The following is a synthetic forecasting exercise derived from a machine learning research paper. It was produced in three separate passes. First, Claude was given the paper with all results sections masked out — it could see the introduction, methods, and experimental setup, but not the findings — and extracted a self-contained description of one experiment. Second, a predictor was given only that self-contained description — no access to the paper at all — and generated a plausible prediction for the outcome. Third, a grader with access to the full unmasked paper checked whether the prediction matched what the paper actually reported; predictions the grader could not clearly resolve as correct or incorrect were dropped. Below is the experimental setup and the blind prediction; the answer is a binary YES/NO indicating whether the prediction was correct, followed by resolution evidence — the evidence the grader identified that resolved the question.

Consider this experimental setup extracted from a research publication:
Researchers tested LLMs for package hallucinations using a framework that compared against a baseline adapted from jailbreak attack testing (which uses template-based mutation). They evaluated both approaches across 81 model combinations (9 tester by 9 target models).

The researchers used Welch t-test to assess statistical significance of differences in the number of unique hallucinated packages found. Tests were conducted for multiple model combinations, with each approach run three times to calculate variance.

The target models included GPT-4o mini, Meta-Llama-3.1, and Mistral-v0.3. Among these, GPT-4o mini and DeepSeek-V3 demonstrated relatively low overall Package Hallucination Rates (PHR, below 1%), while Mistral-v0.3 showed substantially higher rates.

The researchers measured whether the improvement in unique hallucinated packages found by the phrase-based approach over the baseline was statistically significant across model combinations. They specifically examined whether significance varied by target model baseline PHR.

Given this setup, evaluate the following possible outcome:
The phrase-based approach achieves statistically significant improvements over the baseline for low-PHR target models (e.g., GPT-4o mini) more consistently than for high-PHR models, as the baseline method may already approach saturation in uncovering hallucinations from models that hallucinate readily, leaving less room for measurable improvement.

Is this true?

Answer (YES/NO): NO